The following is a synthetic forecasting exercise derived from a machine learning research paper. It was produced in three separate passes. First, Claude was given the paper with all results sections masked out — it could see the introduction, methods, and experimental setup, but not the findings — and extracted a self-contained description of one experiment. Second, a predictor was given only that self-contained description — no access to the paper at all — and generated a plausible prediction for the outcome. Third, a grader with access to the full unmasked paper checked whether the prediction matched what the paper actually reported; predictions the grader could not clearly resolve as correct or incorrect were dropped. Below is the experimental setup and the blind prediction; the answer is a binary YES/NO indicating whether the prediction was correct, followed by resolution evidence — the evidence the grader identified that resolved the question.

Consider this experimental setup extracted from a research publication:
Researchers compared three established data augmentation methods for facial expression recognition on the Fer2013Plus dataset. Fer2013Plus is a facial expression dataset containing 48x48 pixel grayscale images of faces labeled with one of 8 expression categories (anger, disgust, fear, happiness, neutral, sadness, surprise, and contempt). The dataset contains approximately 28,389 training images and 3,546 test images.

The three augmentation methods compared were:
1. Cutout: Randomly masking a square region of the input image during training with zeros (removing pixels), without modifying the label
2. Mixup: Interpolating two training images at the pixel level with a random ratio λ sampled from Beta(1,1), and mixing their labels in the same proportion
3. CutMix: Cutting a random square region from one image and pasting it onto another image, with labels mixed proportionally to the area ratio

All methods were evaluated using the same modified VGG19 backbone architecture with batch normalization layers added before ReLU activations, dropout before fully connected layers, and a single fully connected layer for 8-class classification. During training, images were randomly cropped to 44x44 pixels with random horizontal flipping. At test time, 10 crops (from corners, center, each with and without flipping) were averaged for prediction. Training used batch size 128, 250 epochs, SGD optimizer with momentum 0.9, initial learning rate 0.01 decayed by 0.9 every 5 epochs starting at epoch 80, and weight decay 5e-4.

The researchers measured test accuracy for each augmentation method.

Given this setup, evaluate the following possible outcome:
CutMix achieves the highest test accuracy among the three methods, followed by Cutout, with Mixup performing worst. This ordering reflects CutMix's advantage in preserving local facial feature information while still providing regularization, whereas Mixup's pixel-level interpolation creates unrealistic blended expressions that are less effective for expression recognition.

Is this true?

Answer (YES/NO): NO